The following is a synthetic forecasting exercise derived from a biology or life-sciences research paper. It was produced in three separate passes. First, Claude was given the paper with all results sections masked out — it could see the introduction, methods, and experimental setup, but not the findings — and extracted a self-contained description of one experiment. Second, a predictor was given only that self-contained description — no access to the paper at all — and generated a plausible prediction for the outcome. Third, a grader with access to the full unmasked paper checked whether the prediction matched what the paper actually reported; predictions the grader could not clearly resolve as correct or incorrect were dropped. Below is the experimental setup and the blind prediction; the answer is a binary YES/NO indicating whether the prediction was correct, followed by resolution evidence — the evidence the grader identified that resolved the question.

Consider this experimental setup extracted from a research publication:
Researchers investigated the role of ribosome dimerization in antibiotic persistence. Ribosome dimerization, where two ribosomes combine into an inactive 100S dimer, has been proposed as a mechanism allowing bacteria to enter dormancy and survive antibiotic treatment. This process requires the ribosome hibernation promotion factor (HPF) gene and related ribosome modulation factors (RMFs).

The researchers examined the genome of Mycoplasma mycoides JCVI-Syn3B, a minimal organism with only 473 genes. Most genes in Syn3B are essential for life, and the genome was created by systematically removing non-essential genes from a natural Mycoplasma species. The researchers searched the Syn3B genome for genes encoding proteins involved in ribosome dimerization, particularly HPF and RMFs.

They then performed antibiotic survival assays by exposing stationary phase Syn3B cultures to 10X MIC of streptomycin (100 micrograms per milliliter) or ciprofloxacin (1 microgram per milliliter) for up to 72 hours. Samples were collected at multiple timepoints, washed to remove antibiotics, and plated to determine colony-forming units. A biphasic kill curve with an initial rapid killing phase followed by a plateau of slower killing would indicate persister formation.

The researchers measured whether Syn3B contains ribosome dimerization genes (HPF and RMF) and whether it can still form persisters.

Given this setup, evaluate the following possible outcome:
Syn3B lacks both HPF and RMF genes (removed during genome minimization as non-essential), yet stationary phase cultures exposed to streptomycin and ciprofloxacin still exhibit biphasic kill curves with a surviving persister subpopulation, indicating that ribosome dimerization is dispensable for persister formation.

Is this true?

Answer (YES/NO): YES